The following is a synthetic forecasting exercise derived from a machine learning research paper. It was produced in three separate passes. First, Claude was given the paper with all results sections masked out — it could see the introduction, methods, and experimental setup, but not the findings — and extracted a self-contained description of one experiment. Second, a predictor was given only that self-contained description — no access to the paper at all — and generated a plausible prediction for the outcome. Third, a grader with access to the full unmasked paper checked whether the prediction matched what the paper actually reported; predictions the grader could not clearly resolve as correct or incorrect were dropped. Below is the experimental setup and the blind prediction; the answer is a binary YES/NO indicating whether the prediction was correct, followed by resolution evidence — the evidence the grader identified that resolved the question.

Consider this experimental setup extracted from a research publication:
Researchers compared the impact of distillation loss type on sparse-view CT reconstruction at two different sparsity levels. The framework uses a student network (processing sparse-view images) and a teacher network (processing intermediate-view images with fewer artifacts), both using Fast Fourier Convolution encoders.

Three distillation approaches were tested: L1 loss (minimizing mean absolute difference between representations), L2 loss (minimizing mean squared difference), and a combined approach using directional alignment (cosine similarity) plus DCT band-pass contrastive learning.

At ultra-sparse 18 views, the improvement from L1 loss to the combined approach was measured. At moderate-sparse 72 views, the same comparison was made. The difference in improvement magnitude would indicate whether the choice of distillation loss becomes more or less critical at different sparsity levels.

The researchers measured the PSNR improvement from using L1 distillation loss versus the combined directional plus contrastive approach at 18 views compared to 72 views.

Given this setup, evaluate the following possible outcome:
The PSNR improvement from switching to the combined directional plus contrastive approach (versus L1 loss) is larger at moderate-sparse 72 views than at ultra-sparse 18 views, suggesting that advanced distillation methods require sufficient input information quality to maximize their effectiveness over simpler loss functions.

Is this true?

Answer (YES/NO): YES